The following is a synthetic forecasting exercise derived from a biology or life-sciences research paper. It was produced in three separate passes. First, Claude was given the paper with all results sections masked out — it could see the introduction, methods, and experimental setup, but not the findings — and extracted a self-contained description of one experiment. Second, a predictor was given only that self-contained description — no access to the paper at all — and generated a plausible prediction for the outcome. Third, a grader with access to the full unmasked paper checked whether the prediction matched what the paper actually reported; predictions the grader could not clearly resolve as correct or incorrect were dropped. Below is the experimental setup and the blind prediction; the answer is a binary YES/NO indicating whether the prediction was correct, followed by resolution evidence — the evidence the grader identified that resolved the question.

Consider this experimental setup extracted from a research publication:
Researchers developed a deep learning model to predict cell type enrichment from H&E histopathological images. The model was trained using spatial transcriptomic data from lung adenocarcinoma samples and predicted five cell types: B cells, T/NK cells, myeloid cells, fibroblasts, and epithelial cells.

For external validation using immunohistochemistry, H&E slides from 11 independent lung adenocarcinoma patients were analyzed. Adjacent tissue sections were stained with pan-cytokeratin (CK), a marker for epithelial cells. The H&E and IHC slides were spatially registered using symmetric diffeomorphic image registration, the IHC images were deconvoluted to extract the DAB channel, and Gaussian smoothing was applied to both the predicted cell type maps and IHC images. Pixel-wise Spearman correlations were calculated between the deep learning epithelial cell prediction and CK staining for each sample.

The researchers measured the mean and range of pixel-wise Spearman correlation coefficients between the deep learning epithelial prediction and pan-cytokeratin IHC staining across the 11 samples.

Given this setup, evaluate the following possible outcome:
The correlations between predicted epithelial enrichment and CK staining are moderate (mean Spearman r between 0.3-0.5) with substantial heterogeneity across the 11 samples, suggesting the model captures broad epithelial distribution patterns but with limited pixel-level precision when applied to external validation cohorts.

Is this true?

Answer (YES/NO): YES